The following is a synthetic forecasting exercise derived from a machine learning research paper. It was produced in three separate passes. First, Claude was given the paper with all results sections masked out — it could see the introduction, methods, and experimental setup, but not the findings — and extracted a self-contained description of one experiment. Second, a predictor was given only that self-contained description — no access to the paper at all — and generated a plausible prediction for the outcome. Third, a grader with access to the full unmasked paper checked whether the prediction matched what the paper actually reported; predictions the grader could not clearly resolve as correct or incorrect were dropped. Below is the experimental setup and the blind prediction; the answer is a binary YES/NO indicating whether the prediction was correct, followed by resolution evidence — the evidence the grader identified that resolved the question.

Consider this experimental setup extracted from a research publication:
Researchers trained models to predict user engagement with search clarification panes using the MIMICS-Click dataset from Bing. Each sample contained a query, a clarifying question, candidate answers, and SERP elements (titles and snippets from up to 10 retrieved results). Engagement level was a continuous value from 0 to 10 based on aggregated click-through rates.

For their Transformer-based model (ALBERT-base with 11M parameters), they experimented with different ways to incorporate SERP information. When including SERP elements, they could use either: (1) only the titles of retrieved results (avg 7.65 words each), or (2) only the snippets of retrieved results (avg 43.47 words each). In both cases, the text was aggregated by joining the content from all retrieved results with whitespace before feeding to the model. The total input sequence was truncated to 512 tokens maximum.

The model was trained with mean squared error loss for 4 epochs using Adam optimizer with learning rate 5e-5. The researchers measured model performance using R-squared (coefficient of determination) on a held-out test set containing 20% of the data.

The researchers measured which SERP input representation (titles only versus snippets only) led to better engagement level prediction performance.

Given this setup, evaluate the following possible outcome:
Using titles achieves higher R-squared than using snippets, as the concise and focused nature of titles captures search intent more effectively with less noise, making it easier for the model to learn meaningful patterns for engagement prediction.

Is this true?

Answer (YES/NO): YES